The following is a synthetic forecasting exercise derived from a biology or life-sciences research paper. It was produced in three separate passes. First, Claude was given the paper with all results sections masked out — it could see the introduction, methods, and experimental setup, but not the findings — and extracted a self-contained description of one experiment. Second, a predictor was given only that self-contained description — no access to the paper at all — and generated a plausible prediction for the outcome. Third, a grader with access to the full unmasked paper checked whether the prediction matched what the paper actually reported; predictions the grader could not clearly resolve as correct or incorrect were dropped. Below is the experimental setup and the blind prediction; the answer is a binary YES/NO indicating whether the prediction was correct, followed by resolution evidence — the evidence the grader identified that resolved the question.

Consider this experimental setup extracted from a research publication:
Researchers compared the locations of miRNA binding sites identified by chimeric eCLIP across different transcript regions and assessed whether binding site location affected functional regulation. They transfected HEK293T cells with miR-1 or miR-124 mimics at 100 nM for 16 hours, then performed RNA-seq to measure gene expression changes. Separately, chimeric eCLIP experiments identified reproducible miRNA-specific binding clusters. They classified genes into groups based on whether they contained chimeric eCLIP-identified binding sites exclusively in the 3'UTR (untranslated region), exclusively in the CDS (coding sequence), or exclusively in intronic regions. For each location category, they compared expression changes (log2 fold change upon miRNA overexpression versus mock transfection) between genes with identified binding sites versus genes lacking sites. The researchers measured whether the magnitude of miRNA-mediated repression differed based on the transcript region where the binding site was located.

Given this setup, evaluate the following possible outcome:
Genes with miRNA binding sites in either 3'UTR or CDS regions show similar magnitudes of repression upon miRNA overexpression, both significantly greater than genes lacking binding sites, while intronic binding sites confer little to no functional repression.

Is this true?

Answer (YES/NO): NO